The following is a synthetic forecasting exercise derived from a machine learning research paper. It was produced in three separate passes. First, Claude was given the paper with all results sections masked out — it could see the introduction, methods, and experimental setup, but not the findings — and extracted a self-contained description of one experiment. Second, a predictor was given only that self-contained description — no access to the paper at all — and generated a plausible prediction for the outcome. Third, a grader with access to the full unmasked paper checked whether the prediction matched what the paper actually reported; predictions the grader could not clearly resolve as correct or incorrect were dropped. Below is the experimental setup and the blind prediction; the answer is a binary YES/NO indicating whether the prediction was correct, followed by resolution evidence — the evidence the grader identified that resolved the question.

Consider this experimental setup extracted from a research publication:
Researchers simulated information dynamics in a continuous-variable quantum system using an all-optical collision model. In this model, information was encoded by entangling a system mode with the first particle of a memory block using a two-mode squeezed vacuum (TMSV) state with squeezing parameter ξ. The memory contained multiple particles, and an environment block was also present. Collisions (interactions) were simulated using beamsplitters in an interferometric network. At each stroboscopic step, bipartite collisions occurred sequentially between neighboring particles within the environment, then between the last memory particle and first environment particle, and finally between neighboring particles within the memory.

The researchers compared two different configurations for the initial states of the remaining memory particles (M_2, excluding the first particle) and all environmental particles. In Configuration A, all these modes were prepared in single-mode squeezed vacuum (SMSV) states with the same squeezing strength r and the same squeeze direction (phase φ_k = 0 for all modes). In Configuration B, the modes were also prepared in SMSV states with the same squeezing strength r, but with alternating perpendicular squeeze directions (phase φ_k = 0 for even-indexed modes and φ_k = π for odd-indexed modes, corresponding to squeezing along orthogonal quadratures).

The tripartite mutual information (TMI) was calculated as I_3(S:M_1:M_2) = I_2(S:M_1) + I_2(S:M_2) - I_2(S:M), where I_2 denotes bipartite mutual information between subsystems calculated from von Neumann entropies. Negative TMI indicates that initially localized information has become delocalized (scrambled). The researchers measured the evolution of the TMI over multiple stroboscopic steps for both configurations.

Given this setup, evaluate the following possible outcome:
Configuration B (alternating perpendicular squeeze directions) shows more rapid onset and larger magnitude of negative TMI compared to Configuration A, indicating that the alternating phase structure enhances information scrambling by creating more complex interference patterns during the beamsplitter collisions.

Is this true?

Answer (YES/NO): YES